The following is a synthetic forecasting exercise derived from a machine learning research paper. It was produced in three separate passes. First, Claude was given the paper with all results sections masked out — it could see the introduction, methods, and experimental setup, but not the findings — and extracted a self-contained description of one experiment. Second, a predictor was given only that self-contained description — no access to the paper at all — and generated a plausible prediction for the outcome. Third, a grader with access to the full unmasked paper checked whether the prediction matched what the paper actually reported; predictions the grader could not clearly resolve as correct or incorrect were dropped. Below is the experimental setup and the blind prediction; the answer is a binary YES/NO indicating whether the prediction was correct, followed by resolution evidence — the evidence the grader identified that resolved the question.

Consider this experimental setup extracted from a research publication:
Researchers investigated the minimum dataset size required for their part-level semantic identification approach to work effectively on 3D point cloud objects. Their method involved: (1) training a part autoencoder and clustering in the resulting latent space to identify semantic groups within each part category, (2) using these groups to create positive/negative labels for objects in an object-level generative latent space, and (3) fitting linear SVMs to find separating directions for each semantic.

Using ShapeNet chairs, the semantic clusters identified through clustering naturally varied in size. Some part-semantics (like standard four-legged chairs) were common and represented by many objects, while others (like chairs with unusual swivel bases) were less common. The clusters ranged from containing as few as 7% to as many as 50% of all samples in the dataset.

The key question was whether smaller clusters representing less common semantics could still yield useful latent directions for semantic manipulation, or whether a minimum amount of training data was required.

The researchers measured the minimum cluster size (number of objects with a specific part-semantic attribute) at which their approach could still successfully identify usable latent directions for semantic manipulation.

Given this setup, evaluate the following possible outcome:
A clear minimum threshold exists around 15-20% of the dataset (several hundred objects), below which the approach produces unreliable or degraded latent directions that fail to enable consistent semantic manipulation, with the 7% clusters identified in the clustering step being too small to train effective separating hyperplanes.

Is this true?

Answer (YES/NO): NO